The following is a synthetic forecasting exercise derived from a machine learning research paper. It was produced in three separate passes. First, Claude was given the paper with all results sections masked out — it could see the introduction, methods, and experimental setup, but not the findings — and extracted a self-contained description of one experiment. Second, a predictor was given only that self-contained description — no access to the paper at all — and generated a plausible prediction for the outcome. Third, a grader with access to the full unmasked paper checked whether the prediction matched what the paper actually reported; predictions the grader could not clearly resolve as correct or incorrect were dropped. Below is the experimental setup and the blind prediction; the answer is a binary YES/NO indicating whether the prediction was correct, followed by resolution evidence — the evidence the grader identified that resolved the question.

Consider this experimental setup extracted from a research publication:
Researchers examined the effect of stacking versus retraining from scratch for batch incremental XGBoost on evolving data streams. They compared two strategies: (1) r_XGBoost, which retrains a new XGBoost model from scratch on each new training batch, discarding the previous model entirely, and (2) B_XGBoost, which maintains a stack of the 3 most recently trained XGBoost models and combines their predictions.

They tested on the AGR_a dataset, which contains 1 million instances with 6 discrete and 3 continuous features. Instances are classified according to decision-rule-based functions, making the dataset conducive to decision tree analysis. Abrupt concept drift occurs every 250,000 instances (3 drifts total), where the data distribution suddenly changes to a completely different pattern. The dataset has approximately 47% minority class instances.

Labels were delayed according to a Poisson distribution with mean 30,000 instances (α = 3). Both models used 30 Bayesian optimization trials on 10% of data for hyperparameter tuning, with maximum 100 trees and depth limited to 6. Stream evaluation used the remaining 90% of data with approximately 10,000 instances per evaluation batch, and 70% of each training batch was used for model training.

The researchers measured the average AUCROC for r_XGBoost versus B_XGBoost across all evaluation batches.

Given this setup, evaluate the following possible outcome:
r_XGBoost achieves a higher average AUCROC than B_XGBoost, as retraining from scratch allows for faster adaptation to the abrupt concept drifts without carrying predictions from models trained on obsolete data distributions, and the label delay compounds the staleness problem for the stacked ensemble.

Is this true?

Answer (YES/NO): YES